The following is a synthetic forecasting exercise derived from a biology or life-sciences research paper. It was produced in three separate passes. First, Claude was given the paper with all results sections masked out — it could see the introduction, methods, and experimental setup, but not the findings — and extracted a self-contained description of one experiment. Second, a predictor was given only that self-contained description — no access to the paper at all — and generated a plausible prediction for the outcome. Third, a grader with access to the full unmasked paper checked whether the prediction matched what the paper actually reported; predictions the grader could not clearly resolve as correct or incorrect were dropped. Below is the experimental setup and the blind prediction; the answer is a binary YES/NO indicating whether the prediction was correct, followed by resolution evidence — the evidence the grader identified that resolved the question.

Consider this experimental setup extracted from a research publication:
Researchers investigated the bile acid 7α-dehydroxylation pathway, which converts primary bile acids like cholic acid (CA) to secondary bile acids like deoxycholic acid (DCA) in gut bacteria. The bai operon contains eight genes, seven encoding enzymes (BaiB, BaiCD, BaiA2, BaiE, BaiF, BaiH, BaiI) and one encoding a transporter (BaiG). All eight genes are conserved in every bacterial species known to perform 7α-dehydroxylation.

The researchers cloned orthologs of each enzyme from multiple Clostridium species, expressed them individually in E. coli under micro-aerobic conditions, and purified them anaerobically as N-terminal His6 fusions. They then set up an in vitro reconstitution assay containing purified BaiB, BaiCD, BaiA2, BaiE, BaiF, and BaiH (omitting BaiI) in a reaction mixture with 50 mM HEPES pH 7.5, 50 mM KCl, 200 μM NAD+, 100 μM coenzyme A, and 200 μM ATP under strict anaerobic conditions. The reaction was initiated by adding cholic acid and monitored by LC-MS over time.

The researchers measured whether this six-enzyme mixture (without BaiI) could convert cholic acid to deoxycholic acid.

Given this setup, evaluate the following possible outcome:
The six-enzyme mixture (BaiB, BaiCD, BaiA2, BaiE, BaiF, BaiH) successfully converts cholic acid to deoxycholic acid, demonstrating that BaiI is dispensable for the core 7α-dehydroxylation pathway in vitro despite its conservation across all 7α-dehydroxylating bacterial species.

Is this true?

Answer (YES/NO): YES